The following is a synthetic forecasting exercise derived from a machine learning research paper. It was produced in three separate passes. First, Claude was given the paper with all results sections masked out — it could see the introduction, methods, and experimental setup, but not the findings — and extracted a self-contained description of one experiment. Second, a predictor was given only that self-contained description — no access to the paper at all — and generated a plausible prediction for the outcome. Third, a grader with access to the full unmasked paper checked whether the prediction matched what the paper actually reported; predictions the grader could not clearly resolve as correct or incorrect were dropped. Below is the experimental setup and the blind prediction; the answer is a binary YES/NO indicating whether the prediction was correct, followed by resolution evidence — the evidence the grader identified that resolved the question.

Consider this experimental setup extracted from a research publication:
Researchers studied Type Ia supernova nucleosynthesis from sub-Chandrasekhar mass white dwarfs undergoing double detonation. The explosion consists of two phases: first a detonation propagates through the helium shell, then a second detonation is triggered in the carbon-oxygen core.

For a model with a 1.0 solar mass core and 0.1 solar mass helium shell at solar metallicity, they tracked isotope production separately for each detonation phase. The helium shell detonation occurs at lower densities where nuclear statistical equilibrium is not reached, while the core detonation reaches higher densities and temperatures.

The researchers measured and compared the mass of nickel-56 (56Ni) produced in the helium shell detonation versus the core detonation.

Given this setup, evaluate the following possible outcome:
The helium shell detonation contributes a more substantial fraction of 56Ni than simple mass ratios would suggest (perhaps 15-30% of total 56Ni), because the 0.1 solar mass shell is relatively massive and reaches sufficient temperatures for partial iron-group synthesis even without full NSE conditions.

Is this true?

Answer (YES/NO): NO